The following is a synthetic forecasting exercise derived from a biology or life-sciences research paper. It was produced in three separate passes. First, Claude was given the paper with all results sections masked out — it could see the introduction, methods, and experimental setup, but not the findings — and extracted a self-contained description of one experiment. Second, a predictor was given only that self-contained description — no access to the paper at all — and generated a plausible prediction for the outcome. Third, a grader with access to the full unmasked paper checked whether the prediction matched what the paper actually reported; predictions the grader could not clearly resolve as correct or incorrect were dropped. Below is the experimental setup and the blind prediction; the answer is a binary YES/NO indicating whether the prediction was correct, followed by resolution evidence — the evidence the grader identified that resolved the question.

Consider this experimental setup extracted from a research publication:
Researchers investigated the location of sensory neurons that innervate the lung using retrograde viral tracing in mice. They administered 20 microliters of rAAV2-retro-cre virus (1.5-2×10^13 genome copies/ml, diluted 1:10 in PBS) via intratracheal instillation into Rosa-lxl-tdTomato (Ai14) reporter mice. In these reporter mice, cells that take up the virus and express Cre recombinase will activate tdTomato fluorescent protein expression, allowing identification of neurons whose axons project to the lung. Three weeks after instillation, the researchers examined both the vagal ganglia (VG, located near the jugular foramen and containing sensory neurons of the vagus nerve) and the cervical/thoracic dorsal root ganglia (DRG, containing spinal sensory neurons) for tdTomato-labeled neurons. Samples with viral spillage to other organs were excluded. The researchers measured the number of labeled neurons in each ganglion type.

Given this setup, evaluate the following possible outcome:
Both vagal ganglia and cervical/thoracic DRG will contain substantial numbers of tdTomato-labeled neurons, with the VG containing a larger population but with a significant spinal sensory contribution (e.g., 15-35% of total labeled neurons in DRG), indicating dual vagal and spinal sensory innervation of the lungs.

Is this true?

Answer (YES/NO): NO